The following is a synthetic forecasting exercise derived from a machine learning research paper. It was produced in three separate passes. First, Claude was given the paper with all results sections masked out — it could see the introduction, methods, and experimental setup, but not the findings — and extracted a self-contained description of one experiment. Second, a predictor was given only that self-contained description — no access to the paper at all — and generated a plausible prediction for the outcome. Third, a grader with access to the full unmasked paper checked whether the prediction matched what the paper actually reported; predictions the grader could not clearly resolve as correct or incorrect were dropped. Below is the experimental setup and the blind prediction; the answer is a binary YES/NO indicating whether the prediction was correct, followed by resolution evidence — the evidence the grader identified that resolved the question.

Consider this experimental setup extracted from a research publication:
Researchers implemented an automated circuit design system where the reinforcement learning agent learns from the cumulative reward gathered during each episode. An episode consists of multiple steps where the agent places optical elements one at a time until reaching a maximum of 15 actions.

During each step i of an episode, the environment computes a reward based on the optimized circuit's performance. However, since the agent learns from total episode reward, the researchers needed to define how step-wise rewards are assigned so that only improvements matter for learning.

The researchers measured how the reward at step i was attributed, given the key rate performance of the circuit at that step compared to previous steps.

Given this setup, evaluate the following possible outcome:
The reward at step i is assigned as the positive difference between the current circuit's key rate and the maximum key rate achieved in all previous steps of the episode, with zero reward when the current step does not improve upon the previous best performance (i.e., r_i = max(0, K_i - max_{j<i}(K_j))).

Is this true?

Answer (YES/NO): NO